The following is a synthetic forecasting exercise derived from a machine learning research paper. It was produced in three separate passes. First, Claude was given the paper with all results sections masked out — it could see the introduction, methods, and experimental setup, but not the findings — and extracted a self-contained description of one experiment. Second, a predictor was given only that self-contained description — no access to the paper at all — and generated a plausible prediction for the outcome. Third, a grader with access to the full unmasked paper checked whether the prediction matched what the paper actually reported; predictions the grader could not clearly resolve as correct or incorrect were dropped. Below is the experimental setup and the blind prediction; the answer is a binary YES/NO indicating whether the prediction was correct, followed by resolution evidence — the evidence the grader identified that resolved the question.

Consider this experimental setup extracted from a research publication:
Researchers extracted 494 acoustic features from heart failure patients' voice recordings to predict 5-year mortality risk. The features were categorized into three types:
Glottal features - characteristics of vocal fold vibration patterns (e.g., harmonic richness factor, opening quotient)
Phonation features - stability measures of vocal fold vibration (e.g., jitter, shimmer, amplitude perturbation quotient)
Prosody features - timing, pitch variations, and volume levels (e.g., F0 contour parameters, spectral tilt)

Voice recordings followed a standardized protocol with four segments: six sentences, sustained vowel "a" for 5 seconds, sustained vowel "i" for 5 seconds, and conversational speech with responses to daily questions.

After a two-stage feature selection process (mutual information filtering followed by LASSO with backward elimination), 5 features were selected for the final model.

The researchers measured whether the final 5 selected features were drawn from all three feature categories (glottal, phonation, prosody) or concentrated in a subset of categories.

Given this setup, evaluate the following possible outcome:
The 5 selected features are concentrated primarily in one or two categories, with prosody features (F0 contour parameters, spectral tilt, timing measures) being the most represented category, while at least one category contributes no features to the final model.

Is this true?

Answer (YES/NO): NO